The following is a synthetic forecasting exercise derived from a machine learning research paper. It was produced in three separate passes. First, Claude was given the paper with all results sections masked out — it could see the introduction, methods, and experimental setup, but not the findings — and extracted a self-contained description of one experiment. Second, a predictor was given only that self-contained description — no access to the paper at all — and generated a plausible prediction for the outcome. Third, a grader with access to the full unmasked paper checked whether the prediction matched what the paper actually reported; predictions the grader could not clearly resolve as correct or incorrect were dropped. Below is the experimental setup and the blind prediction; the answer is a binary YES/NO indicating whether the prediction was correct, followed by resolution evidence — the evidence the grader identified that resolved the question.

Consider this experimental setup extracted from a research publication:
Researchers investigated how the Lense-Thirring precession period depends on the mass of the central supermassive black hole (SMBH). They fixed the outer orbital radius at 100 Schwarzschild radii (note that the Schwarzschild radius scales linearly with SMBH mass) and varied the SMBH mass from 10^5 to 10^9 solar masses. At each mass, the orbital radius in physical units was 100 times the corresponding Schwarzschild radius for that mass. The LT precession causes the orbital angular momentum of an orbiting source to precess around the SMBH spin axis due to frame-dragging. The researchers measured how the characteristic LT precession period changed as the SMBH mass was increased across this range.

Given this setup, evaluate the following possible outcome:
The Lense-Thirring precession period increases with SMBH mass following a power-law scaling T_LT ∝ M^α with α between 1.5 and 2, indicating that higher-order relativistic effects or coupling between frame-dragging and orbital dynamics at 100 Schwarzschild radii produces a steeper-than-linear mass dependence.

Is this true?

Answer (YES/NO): NO